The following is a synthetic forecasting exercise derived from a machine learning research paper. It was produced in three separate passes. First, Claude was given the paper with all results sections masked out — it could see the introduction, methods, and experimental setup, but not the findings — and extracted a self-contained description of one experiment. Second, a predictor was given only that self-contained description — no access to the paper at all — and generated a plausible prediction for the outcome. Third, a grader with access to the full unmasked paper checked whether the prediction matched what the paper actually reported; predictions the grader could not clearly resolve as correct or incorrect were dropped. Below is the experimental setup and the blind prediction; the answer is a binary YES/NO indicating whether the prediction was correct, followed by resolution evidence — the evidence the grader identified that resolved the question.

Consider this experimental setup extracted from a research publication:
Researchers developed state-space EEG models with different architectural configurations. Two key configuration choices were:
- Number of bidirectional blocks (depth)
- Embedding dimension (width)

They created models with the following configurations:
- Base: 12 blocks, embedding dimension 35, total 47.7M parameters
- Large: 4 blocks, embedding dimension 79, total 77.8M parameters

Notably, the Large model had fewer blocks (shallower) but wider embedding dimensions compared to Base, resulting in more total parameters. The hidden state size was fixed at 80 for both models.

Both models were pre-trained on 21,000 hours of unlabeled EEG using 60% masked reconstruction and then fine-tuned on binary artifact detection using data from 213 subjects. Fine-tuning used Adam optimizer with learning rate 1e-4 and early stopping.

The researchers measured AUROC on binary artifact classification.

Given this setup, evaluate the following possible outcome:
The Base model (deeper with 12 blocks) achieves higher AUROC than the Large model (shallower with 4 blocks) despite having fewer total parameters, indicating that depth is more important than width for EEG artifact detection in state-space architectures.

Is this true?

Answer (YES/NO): YES